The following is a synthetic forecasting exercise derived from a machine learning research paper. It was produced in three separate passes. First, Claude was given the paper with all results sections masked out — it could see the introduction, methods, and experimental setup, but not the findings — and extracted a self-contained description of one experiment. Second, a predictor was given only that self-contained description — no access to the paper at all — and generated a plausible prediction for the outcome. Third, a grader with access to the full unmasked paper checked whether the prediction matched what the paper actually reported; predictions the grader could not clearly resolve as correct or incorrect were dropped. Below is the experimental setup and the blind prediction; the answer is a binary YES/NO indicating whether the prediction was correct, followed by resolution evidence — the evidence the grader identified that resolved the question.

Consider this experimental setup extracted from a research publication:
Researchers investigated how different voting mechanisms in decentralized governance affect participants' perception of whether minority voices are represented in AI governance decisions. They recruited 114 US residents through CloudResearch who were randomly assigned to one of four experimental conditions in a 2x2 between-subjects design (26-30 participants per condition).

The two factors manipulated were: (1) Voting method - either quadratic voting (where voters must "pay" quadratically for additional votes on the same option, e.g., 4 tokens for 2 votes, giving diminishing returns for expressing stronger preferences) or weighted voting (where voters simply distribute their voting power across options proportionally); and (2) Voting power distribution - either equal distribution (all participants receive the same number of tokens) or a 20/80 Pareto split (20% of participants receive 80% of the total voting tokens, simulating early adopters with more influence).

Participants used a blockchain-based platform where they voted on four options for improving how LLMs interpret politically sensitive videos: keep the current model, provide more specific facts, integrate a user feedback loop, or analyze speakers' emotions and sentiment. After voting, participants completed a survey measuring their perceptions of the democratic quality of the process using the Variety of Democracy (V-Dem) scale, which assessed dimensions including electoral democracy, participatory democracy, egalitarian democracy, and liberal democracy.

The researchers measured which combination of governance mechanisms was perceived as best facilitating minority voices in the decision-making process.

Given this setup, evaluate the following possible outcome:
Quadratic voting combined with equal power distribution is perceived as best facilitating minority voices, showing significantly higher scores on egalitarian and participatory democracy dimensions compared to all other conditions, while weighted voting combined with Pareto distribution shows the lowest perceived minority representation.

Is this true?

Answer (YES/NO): NO